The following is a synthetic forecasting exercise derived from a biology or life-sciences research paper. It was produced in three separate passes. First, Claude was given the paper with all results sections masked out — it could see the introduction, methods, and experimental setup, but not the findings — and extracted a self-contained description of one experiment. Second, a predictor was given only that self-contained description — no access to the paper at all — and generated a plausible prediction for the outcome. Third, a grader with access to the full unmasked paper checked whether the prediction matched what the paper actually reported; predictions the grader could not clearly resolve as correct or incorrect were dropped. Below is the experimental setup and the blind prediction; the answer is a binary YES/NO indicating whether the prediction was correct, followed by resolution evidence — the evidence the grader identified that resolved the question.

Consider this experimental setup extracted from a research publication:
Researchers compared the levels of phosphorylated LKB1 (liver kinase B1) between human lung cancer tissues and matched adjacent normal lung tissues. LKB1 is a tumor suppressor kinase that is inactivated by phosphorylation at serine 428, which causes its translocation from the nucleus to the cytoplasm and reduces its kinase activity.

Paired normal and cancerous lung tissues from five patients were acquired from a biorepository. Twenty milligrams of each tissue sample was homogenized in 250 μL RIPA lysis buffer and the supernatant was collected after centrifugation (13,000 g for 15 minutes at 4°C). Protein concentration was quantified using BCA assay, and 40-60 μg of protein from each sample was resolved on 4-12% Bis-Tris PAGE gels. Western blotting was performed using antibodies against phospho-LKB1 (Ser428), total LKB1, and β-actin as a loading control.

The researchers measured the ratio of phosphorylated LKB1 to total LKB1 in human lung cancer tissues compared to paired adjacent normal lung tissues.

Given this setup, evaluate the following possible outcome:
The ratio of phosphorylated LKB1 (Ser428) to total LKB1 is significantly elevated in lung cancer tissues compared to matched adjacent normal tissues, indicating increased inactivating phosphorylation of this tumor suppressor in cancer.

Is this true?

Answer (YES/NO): YES